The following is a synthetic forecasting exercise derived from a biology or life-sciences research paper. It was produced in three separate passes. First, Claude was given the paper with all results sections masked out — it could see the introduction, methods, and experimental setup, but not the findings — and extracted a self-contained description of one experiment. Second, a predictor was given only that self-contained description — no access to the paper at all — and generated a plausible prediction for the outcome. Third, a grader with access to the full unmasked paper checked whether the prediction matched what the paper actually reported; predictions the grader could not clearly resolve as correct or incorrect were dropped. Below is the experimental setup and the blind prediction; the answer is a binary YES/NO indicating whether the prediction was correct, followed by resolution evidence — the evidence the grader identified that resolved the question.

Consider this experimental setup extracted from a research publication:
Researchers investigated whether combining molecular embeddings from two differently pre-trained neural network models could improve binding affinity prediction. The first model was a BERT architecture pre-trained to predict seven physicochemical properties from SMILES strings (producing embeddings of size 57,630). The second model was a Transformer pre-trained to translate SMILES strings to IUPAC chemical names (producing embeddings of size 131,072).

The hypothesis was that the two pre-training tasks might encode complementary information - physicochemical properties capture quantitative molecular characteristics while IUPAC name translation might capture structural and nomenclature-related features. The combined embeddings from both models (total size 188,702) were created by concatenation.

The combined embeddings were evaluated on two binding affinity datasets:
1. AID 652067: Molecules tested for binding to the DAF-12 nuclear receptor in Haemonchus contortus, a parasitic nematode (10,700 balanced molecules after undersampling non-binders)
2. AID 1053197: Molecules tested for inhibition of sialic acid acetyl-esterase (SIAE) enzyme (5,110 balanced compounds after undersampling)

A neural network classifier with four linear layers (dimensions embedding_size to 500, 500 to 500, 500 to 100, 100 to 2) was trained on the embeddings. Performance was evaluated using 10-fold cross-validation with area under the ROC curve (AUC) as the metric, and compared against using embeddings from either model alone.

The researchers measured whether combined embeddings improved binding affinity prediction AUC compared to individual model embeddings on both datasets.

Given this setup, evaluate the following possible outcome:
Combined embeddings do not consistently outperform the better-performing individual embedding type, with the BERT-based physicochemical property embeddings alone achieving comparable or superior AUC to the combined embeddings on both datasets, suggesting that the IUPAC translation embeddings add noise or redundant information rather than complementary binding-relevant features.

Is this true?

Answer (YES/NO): NO